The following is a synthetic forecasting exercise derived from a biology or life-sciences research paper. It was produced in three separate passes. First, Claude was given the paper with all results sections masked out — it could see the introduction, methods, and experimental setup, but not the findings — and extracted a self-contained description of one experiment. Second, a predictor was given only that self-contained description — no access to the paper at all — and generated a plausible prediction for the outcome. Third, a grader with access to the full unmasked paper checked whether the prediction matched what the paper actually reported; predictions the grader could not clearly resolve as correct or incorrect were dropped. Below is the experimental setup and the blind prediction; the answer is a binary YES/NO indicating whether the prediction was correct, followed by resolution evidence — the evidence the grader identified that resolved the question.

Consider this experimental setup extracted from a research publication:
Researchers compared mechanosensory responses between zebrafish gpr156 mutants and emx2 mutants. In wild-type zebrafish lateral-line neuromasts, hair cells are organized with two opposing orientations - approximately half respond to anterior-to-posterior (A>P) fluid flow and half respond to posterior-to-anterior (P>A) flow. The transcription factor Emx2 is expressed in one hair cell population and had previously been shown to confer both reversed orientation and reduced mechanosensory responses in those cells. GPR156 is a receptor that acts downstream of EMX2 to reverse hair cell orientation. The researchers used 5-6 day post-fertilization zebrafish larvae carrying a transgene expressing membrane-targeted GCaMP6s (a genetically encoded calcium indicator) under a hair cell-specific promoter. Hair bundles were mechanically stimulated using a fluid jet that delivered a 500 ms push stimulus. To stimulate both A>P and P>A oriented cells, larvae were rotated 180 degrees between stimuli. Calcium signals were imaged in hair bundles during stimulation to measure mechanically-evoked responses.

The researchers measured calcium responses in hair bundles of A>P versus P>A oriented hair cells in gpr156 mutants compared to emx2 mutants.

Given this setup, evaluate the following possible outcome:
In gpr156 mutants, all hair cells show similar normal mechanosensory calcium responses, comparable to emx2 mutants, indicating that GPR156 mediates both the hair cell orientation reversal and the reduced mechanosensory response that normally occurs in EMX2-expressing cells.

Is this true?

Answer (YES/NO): YES